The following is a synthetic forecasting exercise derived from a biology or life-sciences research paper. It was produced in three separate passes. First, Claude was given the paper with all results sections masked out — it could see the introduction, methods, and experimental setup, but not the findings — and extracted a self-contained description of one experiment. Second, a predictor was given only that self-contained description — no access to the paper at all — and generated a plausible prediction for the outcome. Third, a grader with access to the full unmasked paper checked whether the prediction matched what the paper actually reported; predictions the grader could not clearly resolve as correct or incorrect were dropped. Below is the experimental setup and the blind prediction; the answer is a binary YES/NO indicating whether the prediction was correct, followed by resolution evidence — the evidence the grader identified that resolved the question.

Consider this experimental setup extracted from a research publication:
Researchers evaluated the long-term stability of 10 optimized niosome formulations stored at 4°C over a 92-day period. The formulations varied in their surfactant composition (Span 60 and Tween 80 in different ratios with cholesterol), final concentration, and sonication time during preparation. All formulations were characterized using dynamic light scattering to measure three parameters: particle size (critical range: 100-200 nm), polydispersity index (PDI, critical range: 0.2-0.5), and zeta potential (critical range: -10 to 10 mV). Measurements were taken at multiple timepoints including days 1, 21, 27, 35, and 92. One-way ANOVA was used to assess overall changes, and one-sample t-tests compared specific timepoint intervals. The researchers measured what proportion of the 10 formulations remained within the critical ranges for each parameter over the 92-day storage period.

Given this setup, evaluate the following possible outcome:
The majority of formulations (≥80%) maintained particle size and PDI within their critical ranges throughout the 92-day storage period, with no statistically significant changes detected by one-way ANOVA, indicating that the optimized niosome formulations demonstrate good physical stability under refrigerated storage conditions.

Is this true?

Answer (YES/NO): NO